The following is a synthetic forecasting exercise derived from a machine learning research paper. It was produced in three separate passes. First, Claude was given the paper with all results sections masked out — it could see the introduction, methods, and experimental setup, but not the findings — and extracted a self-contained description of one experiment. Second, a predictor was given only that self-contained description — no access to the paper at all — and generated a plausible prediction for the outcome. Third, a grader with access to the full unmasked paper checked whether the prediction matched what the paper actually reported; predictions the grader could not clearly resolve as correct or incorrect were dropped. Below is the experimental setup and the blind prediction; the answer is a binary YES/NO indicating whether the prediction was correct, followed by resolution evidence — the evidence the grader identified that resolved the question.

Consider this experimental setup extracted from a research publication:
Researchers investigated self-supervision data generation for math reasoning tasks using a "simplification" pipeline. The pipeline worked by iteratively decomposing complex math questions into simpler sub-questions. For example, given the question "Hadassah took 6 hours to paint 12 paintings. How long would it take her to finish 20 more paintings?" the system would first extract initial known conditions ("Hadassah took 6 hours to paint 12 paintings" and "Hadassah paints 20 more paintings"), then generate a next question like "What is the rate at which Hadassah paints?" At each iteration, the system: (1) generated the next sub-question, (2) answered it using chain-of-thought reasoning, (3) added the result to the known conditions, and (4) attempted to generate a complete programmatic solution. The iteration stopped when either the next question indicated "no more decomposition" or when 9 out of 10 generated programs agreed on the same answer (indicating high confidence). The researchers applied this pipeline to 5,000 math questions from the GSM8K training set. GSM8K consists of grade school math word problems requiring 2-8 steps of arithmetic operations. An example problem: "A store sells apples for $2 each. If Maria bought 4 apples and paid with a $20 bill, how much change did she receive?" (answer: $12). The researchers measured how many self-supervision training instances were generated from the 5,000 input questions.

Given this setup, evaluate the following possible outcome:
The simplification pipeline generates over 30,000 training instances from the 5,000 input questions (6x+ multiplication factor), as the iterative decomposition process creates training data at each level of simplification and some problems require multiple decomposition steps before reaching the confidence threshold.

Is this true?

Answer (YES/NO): NO